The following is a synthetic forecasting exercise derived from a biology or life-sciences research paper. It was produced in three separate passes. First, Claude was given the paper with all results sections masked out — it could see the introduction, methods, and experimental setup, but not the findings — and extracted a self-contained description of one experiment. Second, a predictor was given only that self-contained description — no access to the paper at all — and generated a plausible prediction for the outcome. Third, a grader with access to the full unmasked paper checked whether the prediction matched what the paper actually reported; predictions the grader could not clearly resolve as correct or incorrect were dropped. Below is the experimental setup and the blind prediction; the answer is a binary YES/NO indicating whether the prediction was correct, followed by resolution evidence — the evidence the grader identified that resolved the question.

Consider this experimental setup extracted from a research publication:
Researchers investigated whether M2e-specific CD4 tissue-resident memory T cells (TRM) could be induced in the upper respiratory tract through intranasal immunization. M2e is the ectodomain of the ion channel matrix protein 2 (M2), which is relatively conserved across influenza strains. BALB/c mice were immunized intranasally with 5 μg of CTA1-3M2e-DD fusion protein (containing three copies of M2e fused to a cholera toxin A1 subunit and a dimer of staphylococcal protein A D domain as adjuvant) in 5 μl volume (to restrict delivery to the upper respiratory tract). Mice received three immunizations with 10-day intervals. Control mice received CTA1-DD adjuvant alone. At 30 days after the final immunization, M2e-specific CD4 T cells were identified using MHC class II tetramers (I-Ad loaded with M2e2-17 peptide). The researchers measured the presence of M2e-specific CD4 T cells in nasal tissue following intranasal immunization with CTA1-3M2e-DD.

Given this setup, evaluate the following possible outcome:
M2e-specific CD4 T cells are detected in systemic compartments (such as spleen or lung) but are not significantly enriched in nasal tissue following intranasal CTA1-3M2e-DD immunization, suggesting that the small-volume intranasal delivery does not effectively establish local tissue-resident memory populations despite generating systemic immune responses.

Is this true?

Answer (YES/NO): NO